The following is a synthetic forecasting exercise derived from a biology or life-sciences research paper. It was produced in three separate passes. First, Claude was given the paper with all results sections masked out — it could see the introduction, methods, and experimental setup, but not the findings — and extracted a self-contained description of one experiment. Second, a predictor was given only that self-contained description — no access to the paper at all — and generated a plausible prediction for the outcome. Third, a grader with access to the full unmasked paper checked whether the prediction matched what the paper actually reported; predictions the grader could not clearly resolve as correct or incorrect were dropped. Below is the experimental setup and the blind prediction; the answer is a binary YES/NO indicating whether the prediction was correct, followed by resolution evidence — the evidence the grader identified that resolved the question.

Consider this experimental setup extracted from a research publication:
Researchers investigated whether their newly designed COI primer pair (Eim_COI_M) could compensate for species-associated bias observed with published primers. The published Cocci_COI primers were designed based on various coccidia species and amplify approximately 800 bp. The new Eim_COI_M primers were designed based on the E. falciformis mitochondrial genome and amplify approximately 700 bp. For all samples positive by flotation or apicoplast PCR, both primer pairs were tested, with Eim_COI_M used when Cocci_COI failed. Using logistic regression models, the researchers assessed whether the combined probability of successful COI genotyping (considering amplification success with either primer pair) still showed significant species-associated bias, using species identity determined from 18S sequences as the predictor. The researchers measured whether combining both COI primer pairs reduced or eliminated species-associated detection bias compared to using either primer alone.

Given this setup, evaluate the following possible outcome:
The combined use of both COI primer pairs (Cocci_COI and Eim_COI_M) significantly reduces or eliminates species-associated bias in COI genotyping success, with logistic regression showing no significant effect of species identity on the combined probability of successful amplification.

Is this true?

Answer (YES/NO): YES